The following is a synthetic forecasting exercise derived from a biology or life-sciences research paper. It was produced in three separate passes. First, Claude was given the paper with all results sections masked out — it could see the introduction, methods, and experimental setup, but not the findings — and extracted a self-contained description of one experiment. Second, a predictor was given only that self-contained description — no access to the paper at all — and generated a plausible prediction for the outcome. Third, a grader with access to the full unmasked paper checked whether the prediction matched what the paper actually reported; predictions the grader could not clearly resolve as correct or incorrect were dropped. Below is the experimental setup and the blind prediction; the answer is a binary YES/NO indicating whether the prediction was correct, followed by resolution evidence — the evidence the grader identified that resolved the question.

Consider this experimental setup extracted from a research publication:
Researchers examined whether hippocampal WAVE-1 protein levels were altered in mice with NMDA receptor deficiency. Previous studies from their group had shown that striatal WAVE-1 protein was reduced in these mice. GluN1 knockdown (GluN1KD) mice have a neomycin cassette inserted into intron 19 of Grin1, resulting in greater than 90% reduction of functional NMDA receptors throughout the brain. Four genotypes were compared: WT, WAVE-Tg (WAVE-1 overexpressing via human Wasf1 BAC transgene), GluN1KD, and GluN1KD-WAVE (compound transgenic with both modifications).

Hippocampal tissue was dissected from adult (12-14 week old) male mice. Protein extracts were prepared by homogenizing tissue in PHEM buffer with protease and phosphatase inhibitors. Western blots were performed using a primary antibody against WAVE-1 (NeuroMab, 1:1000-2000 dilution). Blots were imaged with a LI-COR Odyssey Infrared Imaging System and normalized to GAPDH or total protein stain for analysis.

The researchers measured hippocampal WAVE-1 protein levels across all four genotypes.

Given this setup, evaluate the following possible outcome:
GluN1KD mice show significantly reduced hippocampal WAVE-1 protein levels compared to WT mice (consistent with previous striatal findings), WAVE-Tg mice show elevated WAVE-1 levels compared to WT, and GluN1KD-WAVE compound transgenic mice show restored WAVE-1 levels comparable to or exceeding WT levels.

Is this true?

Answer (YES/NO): NO